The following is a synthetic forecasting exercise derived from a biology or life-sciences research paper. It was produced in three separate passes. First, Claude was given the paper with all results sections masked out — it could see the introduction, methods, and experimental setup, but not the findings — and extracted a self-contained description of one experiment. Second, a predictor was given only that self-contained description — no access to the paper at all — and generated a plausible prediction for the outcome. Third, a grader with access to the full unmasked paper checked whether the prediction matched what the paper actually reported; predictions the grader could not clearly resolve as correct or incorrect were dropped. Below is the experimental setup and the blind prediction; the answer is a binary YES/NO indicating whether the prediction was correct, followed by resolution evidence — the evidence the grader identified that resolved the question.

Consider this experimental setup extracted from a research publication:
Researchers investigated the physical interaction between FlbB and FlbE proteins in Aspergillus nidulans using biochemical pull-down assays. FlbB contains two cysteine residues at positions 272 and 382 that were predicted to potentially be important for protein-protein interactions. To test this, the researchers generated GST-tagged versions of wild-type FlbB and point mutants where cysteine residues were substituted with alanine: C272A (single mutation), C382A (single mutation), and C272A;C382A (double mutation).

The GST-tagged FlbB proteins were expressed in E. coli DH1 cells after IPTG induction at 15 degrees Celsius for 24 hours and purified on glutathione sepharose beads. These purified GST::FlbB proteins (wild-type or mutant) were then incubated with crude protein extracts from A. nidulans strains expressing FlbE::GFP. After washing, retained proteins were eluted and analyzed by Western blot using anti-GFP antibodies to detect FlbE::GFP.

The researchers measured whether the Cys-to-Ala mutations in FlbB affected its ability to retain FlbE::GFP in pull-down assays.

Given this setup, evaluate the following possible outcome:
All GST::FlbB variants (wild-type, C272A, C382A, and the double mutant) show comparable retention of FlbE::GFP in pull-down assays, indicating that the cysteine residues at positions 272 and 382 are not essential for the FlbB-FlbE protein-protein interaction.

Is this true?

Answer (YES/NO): YES